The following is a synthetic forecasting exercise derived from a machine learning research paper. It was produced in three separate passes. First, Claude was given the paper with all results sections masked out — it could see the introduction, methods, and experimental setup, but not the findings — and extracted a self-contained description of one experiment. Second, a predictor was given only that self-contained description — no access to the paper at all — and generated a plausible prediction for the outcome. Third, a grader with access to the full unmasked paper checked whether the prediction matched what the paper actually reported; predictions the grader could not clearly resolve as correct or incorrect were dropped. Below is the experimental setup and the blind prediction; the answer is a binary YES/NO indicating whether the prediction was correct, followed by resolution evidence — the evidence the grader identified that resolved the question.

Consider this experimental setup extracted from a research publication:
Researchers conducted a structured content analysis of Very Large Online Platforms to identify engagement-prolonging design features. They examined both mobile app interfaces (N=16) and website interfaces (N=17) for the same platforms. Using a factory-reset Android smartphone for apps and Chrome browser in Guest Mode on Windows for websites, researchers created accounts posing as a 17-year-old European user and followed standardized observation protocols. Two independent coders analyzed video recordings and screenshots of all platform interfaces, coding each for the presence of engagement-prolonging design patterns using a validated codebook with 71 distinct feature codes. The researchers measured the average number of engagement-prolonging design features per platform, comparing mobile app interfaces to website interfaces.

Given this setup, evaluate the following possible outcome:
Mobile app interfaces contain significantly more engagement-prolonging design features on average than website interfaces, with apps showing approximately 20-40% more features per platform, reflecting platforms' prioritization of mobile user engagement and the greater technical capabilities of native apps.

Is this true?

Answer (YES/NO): NO